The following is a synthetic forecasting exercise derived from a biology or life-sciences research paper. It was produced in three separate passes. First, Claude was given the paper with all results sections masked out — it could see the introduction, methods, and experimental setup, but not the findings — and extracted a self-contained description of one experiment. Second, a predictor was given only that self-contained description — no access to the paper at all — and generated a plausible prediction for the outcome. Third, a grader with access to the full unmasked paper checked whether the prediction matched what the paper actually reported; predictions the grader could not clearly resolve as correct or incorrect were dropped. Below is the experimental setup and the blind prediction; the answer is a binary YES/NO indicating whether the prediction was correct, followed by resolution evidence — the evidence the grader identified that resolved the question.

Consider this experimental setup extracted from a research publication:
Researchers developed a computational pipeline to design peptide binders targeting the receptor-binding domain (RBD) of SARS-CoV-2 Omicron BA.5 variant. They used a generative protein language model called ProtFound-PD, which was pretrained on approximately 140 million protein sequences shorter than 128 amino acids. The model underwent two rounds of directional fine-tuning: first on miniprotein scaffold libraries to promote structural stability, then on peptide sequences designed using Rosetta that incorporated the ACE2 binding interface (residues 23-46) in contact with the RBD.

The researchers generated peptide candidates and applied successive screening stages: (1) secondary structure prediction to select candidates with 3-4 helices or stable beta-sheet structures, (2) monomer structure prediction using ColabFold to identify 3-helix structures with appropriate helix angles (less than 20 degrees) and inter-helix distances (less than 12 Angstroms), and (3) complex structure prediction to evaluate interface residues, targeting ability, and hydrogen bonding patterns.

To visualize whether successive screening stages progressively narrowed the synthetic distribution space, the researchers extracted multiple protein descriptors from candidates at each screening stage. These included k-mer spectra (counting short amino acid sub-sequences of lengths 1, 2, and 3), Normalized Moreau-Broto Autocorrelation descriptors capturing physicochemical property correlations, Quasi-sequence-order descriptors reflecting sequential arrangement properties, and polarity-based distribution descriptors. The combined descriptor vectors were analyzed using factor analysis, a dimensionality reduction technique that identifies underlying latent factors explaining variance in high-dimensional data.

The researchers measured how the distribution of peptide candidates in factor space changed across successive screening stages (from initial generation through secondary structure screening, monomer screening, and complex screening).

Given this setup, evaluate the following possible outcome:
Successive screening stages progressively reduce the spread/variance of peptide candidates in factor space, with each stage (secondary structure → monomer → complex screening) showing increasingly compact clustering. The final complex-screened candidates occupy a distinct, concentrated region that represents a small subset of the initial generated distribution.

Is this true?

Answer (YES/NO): YES